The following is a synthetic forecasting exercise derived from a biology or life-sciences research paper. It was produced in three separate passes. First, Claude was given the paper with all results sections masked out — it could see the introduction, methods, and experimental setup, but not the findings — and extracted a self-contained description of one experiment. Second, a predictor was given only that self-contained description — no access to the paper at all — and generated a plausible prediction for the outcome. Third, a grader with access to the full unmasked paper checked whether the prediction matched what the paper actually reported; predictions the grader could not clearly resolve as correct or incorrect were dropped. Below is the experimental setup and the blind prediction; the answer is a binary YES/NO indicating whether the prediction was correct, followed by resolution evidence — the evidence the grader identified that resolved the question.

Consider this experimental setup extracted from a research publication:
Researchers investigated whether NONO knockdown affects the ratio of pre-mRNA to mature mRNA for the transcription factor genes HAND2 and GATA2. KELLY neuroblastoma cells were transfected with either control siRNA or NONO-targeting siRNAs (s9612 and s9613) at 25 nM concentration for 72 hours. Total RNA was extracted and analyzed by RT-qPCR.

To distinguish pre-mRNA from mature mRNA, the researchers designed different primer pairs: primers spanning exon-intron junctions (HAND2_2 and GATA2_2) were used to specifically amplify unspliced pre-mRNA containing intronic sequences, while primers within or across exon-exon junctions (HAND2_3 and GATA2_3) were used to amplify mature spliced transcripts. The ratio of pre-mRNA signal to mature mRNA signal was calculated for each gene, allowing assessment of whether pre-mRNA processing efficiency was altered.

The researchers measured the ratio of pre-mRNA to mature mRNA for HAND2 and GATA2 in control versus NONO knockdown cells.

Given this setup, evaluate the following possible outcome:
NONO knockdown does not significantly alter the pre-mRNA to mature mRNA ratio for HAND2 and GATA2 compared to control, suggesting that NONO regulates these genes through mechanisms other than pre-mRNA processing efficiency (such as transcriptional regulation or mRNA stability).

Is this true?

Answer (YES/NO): NO